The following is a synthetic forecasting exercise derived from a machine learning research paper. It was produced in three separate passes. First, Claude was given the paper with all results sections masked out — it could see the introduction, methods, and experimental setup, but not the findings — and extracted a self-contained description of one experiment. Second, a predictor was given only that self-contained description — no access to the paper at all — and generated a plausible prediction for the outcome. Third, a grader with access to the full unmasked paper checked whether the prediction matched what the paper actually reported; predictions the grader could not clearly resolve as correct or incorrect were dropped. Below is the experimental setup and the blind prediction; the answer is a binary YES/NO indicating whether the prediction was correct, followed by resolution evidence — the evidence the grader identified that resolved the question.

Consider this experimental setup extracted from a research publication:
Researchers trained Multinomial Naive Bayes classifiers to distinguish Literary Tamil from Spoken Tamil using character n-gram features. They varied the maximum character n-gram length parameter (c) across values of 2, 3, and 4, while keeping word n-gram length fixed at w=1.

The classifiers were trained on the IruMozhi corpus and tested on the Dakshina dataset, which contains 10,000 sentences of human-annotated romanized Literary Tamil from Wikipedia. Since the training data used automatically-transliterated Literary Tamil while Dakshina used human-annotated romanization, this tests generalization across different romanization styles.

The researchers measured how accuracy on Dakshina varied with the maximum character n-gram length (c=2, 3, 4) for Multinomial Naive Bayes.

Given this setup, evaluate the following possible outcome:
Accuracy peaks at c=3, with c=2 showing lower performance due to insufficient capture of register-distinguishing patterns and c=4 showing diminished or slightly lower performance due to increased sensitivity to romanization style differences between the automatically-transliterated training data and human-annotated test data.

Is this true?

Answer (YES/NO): NO